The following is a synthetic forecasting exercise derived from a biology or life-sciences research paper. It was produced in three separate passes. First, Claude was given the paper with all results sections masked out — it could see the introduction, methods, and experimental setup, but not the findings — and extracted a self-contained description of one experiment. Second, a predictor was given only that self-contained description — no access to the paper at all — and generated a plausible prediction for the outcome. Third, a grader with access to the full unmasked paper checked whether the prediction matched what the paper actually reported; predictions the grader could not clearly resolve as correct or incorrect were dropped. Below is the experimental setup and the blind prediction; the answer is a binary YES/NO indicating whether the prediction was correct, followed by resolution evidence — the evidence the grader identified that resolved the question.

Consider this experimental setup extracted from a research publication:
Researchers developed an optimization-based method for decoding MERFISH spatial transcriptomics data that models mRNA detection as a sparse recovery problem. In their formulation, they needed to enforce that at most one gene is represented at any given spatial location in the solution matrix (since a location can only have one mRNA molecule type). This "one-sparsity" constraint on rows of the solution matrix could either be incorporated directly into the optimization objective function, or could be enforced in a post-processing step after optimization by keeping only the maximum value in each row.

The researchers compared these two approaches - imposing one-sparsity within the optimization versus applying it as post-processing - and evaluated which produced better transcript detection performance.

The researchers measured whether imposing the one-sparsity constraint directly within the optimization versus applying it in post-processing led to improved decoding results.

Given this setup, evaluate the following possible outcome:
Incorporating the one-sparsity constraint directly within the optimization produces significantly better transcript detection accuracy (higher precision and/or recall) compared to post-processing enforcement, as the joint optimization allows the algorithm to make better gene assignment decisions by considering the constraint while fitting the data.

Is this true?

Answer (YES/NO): NO